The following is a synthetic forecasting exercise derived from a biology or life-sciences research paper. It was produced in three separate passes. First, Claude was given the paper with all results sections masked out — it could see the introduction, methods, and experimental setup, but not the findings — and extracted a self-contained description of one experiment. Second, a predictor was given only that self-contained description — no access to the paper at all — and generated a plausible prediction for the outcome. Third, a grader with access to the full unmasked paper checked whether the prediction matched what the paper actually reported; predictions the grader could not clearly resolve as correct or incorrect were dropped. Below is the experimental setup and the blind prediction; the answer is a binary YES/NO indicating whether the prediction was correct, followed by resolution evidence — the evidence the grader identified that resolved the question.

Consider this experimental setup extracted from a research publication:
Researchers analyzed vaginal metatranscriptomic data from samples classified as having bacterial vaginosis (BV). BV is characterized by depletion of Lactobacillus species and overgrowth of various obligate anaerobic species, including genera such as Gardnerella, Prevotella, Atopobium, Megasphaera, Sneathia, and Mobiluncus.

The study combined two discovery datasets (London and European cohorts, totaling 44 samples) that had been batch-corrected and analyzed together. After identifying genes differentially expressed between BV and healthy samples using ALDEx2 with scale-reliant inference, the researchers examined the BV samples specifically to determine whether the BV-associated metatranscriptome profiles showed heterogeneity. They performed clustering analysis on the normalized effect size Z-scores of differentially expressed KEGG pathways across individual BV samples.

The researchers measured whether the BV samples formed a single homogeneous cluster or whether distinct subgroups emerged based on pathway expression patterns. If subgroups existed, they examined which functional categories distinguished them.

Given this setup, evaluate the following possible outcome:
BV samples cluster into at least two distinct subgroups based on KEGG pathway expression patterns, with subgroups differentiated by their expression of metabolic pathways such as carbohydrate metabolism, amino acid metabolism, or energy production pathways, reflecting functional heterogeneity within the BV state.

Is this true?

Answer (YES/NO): NO